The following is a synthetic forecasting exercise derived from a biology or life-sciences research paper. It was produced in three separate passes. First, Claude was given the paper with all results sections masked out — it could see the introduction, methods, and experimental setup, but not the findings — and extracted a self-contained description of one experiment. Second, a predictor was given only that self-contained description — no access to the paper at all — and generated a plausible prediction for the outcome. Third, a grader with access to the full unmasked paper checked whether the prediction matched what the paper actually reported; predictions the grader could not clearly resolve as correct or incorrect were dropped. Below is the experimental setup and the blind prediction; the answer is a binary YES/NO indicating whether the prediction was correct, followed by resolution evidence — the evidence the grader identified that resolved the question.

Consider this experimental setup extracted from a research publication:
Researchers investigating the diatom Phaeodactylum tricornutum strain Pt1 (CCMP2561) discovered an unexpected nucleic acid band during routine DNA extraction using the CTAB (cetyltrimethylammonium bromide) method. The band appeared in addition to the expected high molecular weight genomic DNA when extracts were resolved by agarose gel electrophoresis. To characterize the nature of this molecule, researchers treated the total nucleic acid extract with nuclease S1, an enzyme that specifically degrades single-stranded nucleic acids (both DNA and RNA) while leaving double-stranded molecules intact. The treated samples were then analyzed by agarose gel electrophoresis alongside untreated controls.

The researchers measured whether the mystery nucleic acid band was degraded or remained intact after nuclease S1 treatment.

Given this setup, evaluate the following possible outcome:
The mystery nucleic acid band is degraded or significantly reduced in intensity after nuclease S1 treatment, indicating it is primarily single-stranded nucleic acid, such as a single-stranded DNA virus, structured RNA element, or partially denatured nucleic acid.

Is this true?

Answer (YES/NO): NO